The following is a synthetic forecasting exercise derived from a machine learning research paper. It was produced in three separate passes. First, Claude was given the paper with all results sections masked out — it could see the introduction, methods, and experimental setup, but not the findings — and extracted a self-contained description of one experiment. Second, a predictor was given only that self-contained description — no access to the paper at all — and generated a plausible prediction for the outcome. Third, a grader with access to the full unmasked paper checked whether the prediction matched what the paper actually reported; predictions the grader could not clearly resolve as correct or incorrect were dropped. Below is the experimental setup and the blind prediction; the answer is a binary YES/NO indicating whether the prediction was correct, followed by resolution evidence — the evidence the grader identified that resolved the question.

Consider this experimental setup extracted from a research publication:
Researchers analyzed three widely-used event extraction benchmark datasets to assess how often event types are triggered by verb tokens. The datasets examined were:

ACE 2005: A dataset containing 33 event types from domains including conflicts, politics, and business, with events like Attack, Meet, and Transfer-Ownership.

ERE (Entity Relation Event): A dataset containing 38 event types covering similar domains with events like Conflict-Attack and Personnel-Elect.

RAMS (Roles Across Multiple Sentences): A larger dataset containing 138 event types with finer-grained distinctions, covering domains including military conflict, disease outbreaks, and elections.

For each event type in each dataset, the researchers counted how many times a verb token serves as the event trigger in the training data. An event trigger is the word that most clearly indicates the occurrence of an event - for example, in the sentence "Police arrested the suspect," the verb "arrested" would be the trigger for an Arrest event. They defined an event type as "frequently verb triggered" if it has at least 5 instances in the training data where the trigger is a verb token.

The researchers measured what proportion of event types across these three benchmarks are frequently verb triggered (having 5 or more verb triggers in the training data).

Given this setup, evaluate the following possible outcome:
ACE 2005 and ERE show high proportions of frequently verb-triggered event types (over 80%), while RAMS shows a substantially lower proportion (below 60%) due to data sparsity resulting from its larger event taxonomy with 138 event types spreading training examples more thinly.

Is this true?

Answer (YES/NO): NO